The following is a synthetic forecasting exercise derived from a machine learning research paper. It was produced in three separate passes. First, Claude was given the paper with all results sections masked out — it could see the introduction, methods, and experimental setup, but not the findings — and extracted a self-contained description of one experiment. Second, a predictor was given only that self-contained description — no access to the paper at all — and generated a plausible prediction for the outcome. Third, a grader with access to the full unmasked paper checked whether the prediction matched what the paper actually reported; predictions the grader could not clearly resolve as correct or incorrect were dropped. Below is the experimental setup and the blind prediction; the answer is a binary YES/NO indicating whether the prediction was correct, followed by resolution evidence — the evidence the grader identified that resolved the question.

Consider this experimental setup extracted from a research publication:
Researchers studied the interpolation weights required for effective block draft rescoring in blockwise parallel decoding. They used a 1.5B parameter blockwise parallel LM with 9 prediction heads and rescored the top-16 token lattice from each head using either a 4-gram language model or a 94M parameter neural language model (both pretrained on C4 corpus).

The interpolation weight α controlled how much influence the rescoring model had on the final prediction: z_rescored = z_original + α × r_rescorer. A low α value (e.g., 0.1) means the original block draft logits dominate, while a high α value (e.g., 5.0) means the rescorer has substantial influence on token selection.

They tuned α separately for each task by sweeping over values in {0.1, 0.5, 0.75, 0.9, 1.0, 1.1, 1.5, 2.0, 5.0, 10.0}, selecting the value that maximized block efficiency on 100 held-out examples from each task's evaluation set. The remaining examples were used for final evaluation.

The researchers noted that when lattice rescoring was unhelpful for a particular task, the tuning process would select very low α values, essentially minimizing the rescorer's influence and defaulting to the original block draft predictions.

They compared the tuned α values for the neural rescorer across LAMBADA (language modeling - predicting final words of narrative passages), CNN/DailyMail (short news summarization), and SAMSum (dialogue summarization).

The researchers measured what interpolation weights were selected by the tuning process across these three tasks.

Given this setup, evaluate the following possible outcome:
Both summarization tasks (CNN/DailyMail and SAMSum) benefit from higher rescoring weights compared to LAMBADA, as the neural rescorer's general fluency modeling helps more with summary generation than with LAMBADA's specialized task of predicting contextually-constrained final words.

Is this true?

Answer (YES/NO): NO